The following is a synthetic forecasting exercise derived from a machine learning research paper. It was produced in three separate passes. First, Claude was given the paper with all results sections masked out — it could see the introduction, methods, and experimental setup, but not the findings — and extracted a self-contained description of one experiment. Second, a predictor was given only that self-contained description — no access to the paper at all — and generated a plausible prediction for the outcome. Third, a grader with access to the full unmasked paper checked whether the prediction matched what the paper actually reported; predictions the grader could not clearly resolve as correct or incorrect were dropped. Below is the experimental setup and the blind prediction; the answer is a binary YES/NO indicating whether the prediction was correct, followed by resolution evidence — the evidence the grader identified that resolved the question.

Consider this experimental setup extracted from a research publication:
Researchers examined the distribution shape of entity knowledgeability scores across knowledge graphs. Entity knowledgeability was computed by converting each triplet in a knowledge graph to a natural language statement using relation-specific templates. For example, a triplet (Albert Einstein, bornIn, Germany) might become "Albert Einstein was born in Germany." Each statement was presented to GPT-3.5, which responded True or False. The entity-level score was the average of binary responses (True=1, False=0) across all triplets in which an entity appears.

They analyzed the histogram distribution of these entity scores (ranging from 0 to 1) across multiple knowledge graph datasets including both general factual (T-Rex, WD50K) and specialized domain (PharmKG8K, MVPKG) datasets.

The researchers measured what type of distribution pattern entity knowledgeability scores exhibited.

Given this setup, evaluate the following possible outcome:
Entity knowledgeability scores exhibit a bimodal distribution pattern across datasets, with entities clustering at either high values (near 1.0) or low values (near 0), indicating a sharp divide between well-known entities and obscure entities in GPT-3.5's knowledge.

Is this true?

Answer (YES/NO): NO